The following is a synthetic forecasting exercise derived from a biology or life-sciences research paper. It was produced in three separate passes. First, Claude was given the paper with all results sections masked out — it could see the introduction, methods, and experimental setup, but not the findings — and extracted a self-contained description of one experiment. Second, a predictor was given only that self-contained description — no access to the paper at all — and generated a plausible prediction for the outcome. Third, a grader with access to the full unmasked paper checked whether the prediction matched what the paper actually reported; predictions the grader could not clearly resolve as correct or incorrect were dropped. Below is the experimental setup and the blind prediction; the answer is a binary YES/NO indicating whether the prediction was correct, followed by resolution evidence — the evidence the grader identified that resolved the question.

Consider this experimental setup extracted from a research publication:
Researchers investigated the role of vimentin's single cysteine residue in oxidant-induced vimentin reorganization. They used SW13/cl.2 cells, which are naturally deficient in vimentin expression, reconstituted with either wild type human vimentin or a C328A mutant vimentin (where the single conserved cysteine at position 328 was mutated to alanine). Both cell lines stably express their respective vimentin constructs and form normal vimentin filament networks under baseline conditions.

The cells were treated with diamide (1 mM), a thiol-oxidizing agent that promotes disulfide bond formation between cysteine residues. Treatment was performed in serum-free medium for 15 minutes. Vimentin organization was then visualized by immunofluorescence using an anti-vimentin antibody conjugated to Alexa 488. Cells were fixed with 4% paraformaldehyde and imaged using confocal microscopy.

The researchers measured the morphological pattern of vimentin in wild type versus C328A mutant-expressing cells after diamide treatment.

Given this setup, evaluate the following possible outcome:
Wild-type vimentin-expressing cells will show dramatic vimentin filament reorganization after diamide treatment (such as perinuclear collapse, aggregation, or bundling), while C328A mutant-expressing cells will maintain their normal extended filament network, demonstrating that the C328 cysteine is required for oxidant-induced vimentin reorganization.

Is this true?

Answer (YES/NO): NO